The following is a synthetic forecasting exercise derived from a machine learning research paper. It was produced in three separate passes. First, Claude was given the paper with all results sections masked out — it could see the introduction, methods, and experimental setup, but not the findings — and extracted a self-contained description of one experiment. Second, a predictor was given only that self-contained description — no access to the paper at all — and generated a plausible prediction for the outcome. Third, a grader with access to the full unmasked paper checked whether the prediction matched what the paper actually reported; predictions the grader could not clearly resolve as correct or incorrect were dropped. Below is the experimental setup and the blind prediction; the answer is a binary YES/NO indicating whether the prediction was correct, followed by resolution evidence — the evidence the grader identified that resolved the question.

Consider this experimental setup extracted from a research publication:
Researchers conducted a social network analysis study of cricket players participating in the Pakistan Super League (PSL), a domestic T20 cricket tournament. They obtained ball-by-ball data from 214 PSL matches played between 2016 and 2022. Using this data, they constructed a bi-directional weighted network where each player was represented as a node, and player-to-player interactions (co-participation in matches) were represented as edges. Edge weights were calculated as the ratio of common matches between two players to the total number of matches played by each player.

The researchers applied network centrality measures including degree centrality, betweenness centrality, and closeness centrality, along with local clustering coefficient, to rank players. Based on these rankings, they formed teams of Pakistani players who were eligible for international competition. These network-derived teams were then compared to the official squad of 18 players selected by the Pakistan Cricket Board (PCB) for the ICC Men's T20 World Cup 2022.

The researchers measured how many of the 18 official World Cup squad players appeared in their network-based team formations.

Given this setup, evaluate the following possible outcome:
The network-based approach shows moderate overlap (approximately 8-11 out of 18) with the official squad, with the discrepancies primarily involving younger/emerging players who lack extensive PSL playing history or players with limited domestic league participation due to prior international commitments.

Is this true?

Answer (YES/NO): YES